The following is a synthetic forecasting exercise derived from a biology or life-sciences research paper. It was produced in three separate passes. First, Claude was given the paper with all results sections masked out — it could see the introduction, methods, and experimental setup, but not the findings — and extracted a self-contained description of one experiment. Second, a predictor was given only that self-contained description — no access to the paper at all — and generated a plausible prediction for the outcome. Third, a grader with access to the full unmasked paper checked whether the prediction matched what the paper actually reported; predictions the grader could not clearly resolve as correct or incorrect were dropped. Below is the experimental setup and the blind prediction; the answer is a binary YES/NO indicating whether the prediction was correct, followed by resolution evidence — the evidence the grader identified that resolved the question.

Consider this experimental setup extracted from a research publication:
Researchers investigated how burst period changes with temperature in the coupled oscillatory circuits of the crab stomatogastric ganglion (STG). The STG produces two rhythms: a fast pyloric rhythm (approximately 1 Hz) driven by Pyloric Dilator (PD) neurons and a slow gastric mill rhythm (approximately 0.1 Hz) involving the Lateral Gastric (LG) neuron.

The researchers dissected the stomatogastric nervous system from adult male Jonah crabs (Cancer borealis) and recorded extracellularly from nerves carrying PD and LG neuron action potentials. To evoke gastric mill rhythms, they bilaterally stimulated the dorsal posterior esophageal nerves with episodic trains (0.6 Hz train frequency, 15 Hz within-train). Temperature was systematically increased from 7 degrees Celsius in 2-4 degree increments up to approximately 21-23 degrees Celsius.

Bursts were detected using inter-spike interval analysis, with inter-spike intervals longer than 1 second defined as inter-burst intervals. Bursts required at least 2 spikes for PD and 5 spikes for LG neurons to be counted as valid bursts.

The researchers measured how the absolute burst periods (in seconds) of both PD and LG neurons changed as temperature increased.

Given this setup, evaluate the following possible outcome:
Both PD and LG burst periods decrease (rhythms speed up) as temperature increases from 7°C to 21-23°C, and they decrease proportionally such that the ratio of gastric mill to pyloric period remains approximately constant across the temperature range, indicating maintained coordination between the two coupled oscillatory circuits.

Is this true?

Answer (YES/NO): YES